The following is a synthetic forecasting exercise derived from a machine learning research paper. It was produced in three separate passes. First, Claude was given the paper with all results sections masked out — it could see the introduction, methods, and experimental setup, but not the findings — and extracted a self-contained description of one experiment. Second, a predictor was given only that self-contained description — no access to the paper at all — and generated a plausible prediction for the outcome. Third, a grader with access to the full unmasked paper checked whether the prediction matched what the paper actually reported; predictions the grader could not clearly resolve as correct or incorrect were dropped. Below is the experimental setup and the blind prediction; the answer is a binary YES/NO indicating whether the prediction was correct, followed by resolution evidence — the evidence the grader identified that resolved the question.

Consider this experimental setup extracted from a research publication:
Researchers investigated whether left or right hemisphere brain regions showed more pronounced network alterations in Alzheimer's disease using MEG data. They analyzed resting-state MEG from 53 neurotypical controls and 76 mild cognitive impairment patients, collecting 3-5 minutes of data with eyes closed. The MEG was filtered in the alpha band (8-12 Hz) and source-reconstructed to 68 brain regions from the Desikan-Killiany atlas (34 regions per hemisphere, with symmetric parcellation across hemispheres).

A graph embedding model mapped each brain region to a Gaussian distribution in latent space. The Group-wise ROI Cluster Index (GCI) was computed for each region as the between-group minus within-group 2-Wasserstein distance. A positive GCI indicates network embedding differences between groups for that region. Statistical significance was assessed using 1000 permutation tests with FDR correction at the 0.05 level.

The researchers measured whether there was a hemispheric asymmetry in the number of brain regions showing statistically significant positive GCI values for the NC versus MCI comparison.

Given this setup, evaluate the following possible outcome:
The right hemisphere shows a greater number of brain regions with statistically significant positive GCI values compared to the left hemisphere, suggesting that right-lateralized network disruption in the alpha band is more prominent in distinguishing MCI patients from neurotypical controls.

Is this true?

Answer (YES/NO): NO